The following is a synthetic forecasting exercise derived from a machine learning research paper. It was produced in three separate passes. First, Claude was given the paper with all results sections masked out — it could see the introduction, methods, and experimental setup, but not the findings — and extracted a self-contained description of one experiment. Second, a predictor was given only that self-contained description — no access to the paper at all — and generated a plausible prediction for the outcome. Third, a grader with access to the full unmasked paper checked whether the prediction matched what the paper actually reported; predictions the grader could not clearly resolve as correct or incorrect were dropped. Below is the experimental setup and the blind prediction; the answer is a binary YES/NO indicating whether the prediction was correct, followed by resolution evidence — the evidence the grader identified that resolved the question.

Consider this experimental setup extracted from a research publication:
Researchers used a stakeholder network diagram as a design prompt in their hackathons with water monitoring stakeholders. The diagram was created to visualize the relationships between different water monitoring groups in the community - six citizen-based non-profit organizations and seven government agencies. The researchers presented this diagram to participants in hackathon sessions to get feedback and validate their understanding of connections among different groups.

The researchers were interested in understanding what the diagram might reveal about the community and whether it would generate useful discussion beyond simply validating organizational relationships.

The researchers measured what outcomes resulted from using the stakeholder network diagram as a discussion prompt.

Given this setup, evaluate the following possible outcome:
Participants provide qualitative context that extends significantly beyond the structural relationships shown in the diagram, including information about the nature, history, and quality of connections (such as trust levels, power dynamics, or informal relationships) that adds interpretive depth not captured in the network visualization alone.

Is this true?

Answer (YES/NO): YES